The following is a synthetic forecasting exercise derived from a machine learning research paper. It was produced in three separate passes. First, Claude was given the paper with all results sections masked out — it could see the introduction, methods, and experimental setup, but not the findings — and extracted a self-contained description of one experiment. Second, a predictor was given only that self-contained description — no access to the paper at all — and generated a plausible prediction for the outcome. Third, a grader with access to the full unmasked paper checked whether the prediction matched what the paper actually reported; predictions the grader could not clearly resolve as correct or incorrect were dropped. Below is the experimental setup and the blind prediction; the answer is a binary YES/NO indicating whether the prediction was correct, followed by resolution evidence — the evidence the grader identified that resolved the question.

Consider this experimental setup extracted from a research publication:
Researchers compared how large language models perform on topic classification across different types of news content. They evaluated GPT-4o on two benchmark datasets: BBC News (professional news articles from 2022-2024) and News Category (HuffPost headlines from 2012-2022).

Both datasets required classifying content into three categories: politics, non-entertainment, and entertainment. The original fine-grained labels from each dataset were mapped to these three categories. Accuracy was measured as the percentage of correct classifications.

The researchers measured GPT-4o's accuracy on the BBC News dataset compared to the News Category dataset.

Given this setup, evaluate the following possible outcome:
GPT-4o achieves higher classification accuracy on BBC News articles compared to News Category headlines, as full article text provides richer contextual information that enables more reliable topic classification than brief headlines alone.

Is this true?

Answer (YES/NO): YES